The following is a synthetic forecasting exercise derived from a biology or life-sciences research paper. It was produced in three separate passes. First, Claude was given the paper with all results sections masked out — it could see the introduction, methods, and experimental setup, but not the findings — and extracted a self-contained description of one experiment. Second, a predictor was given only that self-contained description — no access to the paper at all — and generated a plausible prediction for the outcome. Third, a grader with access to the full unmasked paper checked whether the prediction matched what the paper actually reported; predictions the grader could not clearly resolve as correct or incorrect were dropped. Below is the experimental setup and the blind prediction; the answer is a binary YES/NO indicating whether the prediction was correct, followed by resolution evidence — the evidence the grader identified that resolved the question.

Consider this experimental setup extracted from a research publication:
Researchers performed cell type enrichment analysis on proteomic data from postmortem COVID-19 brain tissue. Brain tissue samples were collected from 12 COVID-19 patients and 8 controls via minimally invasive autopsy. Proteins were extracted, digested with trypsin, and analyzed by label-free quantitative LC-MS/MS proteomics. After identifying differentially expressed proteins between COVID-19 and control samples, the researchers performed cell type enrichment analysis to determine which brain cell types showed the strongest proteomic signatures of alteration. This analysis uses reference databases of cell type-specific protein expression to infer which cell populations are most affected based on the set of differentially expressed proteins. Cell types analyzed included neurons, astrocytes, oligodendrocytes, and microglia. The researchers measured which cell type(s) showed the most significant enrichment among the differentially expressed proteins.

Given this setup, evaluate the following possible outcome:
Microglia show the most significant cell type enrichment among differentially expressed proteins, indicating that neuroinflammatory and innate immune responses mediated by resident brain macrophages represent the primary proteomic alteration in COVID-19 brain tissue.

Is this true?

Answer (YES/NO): NO